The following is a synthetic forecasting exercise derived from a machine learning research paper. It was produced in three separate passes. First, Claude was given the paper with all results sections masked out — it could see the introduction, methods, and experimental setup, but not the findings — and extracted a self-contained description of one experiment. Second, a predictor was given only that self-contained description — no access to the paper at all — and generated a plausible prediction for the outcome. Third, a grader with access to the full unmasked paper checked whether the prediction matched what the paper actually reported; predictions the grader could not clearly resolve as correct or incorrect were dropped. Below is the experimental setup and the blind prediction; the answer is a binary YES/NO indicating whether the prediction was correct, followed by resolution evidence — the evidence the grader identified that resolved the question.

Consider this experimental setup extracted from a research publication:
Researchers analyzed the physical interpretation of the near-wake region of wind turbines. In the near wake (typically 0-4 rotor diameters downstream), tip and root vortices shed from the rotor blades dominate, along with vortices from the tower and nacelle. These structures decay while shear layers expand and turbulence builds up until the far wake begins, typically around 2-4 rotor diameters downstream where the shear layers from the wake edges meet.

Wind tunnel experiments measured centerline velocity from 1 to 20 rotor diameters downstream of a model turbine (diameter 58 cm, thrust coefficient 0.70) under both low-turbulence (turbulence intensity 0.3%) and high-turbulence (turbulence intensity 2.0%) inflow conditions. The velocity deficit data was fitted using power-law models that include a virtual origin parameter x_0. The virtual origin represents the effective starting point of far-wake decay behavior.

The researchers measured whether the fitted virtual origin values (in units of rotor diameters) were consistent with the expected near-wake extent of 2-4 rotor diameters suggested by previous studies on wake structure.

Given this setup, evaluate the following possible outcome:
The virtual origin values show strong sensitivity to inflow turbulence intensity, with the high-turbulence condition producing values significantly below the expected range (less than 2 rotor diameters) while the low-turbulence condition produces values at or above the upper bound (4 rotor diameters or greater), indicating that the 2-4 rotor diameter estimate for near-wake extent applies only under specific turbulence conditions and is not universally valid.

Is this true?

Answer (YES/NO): NO